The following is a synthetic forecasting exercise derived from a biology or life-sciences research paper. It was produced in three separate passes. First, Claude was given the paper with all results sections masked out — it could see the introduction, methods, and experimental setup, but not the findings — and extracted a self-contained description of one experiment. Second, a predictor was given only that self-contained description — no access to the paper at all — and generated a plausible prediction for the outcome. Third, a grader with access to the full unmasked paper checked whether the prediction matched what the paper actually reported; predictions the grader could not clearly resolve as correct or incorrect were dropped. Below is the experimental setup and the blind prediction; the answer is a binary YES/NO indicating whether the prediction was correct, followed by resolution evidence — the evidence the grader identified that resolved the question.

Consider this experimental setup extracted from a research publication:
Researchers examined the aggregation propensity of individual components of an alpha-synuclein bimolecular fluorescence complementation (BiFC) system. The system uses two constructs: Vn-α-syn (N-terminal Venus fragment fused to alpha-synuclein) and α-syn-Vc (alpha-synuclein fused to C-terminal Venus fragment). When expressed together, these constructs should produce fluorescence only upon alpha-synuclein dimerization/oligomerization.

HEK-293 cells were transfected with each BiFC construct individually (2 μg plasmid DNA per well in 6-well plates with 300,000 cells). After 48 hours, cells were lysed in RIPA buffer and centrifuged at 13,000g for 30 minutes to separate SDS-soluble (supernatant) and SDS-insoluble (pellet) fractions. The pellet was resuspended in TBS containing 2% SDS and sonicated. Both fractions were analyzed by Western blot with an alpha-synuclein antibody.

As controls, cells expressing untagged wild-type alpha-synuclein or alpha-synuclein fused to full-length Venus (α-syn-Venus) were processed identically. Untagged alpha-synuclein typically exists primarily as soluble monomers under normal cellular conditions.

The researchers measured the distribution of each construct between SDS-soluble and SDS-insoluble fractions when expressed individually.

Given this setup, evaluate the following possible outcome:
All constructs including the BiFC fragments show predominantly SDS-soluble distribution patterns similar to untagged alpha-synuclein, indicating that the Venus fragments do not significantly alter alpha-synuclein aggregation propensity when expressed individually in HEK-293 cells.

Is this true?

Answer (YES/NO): NO